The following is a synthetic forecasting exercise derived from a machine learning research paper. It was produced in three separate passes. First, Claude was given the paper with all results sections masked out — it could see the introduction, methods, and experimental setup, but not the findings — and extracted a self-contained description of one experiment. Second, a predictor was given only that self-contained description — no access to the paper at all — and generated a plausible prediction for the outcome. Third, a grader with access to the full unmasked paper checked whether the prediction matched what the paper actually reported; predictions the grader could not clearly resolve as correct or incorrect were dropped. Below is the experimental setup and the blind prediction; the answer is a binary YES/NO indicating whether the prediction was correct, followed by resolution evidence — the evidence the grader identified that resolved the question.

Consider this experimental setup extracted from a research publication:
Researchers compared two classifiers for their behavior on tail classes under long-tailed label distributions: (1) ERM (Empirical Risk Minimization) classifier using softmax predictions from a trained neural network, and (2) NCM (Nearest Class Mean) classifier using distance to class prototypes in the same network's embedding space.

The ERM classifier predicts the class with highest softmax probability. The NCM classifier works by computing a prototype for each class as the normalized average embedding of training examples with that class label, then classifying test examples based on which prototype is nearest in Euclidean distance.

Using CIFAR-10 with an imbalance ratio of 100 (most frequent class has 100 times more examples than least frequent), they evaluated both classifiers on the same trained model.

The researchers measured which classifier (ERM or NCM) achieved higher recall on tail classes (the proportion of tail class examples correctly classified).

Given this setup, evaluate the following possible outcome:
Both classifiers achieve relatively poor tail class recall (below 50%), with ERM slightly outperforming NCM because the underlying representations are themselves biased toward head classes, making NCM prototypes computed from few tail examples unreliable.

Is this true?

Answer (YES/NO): NO